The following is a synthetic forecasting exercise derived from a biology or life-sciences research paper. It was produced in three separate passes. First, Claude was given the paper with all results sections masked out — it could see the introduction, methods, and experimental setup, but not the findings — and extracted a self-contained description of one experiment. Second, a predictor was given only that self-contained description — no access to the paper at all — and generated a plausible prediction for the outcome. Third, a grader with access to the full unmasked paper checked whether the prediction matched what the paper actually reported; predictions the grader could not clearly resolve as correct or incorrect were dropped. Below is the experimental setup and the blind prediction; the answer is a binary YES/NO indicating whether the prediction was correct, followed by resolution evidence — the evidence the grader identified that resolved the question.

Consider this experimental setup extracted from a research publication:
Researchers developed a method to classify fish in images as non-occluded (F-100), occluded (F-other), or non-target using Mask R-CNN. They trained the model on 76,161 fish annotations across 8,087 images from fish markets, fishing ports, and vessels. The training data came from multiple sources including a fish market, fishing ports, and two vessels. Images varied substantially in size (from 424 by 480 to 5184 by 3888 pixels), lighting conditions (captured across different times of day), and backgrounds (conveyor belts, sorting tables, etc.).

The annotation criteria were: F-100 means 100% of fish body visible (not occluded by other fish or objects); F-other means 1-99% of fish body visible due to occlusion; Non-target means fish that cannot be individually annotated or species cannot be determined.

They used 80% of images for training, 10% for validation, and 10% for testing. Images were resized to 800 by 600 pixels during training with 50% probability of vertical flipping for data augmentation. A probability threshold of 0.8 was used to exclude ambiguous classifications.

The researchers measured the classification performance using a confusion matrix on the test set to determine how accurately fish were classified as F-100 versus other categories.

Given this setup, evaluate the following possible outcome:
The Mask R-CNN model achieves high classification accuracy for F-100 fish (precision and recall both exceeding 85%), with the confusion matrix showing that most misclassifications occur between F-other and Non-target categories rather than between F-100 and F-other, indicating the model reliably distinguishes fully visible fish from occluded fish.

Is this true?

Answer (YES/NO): NO